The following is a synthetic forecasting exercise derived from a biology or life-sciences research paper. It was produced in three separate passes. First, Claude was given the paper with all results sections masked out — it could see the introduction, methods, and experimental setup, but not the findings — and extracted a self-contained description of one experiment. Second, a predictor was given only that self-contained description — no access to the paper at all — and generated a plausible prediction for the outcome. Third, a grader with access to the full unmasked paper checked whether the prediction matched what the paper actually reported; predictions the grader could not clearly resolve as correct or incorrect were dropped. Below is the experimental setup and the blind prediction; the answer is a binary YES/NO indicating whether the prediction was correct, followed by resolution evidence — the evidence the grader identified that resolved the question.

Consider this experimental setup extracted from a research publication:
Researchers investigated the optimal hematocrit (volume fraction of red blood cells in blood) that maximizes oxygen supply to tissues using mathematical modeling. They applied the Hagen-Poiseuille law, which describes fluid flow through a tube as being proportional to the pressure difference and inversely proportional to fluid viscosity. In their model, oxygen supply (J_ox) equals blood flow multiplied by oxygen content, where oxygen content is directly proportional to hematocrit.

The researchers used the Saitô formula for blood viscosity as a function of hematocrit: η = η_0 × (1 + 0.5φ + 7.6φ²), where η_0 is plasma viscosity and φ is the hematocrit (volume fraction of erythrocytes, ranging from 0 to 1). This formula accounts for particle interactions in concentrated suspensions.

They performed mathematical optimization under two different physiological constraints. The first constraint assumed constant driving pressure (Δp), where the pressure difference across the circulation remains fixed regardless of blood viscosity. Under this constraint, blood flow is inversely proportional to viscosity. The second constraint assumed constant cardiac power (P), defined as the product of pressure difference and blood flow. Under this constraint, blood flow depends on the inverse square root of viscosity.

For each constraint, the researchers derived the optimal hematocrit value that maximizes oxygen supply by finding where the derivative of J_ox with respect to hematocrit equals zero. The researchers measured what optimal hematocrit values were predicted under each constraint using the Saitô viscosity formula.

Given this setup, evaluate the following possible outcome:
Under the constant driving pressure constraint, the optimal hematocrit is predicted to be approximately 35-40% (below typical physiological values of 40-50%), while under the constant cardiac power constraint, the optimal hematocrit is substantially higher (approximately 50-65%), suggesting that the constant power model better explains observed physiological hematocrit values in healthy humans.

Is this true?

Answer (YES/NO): NO